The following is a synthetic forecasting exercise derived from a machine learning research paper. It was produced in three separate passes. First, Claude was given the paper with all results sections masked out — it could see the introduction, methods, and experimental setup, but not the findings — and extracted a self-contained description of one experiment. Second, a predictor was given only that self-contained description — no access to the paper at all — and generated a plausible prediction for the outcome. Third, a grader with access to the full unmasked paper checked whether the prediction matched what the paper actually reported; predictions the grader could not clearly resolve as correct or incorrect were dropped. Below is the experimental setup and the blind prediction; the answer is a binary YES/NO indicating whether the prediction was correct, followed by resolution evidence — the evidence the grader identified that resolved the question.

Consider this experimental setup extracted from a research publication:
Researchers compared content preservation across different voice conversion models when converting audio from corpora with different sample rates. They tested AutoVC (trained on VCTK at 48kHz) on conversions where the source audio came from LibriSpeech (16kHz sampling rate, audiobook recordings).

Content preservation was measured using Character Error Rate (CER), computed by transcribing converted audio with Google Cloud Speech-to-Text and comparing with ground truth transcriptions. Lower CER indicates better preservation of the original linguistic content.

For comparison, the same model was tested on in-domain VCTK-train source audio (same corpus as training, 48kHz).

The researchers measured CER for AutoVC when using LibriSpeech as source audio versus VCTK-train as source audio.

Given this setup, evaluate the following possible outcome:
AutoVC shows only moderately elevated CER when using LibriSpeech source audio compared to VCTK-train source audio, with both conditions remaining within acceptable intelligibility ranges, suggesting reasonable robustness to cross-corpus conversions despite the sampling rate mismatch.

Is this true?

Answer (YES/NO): NO